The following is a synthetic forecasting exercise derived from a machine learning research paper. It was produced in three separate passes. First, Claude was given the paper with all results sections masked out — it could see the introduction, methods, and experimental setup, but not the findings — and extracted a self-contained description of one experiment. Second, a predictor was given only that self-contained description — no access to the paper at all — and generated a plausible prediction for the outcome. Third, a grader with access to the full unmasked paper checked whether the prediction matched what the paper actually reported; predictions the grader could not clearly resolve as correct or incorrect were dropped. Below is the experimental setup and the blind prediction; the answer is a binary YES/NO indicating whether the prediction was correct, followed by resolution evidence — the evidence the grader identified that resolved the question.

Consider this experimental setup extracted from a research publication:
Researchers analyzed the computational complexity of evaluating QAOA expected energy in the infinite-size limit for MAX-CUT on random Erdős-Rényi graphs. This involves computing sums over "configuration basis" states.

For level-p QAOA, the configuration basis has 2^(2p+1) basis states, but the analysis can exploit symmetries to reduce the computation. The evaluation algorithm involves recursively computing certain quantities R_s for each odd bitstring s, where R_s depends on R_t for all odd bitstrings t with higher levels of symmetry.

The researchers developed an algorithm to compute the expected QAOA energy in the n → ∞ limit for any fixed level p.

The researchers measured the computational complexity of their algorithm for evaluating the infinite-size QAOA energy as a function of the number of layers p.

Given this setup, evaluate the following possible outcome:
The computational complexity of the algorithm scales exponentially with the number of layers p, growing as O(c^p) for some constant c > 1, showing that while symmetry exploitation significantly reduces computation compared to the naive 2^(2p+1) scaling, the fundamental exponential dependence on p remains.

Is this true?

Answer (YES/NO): NO